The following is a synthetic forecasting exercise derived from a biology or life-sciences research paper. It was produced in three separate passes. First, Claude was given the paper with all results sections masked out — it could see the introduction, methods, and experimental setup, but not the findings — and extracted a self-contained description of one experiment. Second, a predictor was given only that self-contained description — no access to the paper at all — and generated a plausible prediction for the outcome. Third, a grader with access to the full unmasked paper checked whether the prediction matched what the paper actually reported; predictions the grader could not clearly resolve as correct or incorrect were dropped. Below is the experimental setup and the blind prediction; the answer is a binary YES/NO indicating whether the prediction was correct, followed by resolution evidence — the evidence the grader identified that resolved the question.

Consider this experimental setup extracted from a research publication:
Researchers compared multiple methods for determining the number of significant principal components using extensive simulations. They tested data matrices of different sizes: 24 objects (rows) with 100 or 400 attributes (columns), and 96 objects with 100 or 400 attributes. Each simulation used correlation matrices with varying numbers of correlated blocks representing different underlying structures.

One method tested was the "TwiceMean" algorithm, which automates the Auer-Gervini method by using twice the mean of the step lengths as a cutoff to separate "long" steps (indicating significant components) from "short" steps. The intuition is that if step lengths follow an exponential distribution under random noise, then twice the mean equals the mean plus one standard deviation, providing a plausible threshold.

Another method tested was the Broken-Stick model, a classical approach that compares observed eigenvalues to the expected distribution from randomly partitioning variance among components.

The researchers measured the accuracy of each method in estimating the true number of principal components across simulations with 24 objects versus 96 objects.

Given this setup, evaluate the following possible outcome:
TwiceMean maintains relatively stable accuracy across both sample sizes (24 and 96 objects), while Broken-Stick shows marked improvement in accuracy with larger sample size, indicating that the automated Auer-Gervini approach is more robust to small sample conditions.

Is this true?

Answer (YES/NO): NO